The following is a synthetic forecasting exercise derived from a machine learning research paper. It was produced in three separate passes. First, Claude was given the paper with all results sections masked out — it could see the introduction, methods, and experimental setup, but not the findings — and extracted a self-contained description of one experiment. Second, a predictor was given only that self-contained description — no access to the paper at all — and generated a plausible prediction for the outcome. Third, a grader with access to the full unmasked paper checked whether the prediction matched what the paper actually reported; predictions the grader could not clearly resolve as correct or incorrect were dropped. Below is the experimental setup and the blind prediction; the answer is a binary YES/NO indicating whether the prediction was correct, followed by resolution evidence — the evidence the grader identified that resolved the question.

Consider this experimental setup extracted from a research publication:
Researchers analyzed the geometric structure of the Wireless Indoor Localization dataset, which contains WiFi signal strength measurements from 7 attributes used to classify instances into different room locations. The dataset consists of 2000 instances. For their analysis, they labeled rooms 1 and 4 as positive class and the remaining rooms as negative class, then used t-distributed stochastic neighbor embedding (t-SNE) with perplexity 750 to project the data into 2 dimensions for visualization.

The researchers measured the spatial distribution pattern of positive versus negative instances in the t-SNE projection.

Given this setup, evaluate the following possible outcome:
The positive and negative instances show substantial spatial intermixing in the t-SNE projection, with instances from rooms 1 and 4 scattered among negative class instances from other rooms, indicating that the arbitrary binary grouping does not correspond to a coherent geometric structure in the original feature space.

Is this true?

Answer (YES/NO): NO